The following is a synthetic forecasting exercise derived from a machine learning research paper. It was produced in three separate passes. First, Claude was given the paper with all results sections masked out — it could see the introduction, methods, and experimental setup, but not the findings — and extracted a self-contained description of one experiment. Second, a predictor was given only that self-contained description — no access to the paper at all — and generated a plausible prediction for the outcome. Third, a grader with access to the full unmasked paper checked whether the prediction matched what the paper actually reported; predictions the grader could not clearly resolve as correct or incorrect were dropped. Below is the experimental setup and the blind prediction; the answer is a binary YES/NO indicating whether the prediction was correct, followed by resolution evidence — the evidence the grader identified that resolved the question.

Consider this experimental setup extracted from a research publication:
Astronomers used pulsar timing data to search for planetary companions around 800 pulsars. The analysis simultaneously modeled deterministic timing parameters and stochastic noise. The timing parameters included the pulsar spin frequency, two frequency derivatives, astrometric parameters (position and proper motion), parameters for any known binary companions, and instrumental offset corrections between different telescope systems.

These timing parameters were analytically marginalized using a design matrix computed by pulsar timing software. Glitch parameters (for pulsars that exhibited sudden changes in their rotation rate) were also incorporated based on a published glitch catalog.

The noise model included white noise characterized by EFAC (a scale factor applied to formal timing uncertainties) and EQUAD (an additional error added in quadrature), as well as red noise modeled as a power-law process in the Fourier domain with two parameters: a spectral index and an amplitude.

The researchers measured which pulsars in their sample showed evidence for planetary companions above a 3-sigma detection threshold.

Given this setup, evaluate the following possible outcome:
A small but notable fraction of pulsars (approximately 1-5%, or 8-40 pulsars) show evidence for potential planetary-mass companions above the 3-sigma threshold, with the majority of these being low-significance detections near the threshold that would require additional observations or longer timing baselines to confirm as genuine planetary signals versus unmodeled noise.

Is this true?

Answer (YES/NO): NO